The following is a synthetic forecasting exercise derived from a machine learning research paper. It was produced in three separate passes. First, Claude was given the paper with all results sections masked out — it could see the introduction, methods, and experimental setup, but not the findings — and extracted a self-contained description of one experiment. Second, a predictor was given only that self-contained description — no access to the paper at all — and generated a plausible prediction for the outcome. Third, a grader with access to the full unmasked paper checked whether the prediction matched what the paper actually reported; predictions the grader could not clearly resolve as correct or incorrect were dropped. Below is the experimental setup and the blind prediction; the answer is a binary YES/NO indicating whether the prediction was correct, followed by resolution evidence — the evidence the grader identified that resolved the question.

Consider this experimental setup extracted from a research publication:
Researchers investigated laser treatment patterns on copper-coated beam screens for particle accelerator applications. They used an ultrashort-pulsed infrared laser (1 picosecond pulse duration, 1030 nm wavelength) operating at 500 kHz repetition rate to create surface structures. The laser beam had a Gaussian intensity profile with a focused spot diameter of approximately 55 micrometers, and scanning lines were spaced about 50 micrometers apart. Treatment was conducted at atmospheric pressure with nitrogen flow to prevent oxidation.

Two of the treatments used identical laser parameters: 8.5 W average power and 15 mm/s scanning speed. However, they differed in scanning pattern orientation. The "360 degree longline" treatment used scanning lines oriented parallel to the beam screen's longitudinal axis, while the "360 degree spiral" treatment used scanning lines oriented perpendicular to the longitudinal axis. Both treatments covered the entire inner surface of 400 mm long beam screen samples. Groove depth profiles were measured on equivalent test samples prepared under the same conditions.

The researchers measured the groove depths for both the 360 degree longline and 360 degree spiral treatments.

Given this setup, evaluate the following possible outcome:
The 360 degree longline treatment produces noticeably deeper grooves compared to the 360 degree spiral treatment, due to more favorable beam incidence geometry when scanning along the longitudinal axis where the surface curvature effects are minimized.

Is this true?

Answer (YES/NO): NO